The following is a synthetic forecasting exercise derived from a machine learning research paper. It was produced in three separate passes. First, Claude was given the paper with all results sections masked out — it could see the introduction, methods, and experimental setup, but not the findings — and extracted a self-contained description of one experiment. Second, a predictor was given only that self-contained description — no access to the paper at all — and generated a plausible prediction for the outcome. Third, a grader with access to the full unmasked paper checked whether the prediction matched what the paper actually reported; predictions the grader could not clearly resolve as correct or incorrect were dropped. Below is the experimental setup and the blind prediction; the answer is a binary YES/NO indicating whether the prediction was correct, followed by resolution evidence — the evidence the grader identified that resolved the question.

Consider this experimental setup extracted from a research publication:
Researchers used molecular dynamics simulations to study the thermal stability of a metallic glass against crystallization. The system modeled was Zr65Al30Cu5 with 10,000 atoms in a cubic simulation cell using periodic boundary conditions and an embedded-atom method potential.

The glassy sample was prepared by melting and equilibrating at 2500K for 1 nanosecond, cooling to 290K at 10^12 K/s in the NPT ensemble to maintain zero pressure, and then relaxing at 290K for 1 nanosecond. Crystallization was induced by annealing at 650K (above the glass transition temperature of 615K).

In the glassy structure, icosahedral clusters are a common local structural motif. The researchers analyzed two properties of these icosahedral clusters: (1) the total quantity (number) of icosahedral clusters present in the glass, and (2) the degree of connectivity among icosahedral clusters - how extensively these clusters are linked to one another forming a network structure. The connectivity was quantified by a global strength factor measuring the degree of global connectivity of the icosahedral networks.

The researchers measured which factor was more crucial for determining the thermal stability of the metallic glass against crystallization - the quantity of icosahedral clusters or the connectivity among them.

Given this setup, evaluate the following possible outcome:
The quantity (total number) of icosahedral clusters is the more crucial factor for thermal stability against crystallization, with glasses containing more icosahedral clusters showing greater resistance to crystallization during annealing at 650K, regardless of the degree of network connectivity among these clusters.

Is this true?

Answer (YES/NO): NO